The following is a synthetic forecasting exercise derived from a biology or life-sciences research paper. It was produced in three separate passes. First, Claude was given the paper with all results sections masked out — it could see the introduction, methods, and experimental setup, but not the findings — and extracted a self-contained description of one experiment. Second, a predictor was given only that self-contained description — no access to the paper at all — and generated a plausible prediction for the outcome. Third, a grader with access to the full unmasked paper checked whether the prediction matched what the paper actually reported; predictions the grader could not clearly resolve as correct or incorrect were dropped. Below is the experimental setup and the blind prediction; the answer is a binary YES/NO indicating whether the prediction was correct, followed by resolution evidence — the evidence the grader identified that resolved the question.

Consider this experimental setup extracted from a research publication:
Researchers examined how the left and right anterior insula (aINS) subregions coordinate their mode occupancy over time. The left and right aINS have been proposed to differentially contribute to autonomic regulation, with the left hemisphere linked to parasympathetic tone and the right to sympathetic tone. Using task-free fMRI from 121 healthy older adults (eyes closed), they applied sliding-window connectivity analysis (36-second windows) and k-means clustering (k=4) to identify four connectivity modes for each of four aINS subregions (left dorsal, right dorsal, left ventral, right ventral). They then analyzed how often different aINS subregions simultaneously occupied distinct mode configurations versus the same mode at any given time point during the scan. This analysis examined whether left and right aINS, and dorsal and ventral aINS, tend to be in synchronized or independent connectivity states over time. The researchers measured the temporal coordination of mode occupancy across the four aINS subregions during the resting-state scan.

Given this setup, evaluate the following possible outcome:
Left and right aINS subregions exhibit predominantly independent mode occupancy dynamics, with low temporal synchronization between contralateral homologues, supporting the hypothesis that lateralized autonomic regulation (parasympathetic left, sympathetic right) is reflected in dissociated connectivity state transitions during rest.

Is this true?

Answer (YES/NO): NO